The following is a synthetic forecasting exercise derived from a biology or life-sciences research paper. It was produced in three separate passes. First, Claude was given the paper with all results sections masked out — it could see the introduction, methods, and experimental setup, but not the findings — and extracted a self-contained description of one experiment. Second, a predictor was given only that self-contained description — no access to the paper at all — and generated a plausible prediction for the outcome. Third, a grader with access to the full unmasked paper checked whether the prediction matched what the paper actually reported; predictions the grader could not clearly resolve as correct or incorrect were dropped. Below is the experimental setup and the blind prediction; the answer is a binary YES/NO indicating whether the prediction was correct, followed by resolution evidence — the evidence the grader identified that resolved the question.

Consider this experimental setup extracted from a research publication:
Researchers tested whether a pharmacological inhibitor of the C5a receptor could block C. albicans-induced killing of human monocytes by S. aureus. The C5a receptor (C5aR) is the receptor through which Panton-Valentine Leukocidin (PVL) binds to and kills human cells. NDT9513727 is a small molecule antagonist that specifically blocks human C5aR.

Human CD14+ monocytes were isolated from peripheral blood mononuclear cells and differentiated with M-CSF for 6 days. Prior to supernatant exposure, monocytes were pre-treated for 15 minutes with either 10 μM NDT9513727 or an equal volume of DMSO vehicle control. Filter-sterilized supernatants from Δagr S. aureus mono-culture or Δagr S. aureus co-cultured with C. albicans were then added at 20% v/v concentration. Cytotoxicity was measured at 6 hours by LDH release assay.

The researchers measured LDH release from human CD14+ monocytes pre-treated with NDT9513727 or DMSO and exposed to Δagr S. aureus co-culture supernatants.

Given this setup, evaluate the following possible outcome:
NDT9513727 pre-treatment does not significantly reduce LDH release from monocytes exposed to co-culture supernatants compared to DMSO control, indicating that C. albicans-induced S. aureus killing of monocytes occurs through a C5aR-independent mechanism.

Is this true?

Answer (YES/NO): NO